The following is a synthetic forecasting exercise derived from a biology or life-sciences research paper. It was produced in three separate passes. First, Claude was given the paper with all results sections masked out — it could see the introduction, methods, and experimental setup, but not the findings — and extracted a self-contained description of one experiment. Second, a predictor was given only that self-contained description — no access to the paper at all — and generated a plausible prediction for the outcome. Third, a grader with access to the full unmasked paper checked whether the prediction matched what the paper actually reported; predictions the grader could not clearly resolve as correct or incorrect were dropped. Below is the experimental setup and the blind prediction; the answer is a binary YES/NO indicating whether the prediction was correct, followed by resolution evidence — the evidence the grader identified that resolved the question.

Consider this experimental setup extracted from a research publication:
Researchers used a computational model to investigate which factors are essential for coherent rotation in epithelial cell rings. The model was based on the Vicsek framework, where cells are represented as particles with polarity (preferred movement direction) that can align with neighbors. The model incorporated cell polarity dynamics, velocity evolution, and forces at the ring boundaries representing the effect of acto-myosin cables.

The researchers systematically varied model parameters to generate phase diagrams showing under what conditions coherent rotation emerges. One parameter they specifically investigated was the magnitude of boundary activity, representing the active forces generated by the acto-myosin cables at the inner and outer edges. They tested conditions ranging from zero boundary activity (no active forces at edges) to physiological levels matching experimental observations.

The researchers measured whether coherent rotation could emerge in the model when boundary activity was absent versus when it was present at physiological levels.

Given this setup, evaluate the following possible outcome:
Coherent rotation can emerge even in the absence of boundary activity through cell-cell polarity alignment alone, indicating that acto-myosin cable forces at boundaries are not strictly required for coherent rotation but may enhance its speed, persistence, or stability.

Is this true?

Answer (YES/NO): NO